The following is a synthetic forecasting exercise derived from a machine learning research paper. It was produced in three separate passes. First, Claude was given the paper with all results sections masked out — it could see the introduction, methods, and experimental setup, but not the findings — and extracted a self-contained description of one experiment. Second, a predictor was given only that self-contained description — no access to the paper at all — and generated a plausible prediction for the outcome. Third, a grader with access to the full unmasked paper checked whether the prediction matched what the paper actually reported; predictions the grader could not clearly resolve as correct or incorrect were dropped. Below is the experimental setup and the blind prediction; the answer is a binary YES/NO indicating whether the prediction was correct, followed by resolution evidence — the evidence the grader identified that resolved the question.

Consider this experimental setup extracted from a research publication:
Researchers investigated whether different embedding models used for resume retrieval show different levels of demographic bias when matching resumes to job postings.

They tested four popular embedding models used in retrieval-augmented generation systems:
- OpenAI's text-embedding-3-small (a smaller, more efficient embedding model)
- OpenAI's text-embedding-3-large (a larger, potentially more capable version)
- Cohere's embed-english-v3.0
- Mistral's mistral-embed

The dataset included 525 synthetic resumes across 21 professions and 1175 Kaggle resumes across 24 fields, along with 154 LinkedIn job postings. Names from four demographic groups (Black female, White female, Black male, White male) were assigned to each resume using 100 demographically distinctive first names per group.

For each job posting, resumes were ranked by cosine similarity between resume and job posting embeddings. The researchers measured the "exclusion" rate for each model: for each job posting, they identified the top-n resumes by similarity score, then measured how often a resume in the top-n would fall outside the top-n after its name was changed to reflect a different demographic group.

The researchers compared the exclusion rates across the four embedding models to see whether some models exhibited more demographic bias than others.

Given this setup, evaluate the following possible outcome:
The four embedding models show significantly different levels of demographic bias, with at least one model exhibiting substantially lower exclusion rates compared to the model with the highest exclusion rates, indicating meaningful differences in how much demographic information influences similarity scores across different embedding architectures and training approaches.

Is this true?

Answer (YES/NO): YES